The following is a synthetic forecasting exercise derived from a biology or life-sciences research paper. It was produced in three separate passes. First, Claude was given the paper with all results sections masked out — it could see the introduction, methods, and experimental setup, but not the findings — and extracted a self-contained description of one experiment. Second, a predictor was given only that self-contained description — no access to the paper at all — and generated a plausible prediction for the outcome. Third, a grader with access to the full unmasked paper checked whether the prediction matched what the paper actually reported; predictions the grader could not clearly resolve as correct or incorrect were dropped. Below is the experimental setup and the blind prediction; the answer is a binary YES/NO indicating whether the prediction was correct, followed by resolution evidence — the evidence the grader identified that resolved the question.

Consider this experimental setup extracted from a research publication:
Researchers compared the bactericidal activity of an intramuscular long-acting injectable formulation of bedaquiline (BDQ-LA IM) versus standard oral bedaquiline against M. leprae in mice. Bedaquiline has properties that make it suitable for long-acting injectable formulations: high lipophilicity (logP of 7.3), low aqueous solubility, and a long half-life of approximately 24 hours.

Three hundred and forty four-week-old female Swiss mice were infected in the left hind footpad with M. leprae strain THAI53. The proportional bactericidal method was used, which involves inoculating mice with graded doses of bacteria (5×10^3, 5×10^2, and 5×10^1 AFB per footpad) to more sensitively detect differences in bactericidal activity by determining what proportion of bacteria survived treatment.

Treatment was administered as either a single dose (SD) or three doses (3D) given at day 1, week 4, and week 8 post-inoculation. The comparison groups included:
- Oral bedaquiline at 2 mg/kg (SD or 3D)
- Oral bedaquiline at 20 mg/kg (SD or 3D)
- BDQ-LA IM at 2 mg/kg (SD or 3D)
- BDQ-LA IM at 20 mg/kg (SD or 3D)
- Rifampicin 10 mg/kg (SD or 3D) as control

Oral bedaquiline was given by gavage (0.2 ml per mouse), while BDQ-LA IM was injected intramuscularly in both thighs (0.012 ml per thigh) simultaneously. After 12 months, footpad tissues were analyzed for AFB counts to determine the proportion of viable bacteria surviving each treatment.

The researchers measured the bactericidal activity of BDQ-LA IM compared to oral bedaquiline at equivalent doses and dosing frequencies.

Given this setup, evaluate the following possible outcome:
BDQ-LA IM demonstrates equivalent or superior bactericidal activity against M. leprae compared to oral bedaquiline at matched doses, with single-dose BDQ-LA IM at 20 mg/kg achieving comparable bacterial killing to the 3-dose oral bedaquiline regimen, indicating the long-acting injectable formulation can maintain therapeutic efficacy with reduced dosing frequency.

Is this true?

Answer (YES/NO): NO